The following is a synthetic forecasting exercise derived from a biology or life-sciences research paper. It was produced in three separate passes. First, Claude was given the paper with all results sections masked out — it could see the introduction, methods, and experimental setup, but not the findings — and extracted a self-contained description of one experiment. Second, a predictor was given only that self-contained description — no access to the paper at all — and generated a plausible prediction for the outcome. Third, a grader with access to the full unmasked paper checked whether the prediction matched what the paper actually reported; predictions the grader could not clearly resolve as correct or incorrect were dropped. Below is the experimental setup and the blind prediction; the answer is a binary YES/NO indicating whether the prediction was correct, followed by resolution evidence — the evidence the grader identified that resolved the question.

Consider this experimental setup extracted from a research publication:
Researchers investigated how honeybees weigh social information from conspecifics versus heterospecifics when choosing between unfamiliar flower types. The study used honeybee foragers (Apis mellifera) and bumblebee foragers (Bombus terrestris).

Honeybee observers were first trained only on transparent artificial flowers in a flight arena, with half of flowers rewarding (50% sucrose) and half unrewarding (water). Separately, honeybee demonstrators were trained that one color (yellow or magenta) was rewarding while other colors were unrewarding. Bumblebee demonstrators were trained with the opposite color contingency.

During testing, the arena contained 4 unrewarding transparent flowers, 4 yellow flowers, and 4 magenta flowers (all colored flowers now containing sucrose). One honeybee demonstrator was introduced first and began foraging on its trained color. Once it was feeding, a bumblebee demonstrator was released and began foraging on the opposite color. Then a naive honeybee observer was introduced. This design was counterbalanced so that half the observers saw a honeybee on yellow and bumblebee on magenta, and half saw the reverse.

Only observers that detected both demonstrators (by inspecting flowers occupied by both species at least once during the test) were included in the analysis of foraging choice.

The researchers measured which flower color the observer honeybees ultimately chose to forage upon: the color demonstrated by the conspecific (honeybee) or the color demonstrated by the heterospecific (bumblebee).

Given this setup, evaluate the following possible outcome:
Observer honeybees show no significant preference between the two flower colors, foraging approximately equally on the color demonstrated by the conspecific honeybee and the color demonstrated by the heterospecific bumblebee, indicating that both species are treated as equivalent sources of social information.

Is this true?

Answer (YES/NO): NO